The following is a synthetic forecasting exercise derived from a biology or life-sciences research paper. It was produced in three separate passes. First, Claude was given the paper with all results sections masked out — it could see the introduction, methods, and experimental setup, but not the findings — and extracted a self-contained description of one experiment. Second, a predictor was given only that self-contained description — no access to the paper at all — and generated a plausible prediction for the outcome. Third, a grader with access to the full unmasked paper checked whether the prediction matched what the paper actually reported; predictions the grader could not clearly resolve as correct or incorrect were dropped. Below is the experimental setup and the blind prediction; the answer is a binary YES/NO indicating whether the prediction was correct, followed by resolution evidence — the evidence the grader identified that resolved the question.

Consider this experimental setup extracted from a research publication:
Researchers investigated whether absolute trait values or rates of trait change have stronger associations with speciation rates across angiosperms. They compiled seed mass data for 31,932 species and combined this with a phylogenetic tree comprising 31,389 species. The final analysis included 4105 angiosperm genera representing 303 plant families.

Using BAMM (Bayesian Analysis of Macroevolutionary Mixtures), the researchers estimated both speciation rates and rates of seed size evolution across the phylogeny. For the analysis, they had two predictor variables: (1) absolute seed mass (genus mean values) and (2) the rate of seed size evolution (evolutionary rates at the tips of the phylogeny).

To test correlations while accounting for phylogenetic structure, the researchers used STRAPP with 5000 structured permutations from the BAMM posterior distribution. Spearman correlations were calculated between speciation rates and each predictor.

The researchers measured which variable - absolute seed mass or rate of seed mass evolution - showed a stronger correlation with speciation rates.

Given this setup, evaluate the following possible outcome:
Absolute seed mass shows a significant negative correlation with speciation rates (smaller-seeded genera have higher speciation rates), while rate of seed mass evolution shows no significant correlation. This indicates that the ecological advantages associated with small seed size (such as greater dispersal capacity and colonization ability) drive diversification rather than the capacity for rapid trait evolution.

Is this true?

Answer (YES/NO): NO